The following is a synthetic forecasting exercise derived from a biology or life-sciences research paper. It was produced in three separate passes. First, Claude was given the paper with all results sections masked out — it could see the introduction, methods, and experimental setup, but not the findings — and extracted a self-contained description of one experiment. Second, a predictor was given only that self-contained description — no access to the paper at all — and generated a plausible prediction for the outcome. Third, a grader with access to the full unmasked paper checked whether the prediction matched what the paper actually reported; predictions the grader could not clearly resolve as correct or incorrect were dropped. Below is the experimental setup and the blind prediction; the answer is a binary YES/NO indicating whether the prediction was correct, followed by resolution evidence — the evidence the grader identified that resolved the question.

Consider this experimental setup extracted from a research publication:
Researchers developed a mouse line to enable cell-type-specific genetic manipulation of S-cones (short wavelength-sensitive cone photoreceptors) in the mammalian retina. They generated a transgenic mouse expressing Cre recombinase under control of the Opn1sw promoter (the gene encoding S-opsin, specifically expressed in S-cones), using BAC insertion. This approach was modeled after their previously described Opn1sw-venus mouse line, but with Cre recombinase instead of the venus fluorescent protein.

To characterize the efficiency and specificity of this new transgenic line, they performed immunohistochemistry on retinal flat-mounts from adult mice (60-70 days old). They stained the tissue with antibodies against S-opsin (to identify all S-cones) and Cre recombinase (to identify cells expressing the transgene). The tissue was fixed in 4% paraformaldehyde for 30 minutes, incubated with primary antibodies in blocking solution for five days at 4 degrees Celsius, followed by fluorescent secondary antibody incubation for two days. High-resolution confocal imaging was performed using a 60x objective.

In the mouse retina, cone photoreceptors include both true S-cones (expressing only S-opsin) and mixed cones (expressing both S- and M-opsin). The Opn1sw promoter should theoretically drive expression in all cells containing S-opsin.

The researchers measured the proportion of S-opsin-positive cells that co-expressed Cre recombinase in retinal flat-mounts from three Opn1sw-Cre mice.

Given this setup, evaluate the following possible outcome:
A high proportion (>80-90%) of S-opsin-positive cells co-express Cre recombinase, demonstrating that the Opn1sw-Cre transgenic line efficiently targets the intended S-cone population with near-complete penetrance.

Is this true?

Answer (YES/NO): NO